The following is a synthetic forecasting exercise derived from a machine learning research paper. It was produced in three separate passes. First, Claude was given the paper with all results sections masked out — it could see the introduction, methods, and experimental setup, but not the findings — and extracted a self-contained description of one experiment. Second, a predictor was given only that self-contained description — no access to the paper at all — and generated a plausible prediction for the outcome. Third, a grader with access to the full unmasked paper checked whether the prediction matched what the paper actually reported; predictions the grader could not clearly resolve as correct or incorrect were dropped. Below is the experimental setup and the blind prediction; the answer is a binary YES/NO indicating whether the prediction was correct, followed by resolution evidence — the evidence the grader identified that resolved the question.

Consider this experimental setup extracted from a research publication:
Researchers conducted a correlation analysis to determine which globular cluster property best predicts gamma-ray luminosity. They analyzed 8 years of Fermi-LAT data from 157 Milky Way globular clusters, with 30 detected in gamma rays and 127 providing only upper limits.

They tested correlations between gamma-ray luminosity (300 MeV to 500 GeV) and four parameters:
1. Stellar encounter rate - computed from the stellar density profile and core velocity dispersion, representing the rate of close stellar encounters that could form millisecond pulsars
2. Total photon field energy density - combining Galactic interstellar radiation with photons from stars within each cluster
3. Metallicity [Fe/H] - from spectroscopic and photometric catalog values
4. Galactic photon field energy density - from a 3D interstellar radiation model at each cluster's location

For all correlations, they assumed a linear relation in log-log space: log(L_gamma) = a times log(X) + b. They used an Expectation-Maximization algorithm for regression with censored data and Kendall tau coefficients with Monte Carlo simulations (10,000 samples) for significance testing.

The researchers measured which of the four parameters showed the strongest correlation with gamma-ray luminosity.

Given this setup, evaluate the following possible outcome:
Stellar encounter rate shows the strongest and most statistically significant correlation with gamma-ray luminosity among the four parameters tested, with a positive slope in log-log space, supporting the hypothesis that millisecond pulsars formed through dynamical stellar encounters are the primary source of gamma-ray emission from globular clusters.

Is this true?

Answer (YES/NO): YES